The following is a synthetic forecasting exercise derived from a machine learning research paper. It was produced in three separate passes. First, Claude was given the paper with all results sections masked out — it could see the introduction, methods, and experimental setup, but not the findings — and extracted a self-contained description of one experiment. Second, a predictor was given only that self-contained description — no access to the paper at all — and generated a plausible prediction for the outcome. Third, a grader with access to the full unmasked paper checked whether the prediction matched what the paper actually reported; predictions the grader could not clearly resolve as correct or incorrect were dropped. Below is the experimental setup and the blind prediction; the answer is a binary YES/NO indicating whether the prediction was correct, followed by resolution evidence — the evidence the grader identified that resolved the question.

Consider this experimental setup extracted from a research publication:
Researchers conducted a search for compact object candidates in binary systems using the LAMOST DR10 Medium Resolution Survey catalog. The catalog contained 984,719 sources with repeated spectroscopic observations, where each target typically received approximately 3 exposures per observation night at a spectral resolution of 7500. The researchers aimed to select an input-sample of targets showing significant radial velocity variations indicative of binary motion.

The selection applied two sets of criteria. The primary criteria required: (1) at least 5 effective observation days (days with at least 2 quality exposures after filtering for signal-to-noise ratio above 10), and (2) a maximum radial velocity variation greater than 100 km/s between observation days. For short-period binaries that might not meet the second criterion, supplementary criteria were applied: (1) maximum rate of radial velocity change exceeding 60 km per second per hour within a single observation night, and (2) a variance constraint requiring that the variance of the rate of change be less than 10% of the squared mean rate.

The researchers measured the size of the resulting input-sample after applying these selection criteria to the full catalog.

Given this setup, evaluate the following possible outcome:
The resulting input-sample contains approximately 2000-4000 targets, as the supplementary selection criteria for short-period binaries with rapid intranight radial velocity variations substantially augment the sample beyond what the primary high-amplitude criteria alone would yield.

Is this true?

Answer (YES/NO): NO